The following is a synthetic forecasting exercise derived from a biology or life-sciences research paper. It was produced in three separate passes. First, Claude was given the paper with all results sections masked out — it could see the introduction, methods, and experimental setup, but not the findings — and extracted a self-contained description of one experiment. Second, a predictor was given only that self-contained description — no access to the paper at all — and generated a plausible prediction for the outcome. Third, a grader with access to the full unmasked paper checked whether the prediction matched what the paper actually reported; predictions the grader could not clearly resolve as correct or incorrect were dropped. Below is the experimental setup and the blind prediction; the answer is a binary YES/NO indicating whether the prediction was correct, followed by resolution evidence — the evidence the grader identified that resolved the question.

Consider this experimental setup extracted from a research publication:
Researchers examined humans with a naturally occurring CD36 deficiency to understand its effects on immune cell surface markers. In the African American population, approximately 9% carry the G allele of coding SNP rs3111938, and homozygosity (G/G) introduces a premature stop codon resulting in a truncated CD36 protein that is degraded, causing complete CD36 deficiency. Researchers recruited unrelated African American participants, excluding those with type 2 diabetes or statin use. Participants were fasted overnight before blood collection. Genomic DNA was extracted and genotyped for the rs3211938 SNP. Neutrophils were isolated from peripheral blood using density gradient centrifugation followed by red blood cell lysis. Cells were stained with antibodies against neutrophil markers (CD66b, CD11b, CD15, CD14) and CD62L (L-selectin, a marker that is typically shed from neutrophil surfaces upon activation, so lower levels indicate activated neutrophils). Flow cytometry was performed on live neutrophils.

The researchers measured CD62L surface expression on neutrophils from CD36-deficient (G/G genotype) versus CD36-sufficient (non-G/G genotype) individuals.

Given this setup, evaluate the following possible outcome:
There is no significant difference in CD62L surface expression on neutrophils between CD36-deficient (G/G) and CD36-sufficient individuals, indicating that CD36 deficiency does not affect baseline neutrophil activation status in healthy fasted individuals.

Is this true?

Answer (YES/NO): NO